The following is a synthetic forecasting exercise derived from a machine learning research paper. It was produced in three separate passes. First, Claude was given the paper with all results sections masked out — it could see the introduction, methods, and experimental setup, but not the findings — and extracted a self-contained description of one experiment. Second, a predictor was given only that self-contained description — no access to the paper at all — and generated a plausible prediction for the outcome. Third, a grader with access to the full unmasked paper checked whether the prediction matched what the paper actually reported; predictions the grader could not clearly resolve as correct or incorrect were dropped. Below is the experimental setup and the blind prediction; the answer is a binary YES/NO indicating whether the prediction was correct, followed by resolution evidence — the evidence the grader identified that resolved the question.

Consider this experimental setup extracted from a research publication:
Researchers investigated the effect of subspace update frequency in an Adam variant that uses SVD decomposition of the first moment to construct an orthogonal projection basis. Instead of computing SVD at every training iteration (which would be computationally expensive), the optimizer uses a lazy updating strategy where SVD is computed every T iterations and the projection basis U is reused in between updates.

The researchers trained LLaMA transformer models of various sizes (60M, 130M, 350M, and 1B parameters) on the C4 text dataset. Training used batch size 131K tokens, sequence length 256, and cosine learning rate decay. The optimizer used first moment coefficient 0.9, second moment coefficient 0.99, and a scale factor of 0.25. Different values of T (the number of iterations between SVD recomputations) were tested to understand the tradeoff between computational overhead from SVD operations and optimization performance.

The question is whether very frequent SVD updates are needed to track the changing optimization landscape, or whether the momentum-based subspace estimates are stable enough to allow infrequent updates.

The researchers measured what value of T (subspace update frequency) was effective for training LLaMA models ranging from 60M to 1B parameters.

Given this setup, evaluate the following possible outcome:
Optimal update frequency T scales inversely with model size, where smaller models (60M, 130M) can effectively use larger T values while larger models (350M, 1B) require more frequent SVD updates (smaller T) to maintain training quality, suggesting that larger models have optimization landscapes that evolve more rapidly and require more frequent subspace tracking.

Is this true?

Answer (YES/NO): NO